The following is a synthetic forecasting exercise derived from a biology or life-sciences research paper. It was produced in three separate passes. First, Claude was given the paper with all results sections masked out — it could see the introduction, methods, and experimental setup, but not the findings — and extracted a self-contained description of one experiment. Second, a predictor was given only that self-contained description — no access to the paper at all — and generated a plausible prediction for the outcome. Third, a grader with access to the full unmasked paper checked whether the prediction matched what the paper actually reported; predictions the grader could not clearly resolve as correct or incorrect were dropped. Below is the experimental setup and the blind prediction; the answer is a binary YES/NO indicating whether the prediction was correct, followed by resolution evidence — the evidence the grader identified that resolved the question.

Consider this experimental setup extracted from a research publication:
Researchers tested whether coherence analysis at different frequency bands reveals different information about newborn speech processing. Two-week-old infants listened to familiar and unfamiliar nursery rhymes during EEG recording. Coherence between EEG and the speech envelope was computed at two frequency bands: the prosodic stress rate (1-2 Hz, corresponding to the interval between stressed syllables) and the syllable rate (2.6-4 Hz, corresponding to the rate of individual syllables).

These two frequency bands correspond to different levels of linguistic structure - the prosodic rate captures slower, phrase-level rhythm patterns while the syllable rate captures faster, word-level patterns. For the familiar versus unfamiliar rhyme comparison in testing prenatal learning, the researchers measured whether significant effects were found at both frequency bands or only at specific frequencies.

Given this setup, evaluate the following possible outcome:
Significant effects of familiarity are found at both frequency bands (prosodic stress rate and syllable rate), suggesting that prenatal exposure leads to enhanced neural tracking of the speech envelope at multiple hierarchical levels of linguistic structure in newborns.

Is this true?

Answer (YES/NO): NO